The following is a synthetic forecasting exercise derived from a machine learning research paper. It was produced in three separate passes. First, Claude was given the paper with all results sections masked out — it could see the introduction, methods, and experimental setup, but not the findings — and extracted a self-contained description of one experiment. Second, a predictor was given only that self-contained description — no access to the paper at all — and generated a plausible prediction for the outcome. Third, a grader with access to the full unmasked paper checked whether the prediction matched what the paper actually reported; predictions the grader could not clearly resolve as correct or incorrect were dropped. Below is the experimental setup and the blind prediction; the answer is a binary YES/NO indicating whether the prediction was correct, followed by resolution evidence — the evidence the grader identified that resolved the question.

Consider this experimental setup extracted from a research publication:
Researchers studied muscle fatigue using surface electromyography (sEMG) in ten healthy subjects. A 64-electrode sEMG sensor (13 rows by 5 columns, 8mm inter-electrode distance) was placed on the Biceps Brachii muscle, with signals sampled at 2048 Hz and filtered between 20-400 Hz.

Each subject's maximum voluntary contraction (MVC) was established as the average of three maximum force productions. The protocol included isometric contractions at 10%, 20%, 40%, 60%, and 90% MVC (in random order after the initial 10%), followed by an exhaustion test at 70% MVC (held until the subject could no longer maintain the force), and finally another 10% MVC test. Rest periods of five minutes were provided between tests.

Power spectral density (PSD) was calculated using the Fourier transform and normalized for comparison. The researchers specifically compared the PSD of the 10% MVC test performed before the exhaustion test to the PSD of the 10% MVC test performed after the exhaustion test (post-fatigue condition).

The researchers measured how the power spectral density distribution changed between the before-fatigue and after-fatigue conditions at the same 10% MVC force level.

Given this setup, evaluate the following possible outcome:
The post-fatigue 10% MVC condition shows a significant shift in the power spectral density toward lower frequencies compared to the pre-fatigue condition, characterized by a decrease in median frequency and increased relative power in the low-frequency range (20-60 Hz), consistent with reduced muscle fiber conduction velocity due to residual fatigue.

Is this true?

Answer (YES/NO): NO